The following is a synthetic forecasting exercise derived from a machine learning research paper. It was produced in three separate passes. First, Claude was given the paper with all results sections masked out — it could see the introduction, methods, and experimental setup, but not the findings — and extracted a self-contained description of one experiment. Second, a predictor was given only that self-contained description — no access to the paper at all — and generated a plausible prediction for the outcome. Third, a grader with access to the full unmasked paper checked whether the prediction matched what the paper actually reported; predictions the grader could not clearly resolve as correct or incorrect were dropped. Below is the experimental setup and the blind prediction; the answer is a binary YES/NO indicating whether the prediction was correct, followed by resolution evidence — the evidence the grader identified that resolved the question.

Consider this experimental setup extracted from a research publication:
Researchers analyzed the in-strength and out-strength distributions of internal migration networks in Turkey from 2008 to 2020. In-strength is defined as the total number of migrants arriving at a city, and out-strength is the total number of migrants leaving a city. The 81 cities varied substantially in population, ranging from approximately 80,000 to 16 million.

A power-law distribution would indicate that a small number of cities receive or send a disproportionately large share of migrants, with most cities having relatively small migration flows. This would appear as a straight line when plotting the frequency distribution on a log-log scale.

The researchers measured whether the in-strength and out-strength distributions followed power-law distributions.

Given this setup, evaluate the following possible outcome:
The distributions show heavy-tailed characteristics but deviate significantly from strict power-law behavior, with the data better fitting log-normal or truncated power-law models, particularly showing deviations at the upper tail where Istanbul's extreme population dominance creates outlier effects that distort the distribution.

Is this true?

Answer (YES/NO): NO